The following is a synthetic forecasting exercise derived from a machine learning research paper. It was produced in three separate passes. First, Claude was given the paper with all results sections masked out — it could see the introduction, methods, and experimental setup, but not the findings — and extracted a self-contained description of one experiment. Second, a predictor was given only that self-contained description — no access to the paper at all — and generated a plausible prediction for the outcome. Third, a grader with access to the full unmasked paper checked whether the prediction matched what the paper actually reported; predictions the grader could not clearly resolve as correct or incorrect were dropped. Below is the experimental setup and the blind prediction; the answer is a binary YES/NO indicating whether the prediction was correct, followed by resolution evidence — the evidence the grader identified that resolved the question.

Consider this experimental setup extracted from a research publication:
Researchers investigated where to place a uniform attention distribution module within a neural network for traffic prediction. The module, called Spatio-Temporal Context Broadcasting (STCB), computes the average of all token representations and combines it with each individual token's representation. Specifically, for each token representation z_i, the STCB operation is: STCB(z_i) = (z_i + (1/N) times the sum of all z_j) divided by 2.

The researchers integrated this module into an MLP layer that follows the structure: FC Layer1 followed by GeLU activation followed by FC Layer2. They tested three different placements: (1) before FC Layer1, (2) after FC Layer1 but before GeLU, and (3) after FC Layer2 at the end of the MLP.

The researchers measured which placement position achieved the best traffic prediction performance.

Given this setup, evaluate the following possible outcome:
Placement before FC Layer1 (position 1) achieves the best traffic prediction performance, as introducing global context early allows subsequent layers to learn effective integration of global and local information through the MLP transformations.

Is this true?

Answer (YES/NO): NO